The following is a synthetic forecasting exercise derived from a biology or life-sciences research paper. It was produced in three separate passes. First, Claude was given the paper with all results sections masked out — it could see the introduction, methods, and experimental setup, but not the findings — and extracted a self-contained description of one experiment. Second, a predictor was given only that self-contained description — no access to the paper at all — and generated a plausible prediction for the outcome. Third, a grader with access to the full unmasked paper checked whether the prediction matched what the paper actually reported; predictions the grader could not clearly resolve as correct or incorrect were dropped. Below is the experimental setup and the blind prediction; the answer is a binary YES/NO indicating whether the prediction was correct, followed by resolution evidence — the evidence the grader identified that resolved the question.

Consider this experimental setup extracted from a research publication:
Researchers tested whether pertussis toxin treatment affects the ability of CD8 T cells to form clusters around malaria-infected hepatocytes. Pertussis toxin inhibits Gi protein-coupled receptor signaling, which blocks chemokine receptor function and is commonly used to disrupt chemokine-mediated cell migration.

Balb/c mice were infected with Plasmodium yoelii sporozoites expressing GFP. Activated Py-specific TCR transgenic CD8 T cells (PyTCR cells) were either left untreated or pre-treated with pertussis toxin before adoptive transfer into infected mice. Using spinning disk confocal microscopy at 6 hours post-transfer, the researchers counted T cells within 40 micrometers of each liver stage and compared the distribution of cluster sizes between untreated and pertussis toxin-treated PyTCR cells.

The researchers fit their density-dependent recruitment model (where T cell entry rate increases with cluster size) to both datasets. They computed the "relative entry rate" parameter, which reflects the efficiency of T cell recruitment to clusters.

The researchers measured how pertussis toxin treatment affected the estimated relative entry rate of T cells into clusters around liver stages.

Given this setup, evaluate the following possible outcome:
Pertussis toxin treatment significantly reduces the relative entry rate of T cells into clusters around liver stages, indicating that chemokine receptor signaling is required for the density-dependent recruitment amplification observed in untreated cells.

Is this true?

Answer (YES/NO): YES